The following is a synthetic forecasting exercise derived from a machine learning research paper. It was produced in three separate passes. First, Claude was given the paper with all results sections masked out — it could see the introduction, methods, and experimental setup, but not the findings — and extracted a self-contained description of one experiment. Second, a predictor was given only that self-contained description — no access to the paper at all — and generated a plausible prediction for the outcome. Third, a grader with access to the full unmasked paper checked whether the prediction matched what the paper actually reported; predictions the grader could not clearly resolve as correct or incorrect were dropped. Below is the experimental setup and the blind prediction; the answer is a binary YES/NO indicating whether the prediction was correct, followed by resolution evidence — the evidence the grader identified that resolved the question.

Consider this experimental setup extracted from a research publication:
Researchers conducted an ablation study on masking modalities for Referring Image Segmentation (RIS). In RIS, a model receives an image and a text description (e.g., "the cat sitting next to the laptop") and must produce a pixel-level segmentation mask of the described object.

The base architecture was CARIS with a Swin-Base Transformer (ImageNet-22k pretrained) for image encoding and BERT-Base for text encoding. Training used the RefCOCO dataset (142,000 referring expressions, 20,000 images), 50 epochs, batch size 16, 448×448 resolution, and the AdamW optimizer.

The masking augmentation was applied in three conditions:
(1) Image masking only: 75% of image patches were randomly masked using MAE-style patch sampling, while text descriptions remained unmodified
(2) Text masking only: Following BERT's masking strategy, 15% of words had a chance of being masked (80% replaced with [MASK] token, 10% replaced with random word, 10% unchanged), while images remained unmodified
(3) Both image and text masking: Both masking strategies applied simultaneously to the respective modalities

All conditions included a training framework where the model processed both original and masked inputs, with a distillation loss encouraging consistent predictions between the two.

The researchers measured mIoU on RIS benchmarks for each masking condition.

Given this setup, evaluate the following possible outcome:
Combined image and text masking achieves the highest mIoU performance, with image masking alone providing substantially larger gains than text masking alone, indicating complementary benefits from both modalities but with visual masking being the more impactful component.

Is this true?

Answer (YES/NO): NO